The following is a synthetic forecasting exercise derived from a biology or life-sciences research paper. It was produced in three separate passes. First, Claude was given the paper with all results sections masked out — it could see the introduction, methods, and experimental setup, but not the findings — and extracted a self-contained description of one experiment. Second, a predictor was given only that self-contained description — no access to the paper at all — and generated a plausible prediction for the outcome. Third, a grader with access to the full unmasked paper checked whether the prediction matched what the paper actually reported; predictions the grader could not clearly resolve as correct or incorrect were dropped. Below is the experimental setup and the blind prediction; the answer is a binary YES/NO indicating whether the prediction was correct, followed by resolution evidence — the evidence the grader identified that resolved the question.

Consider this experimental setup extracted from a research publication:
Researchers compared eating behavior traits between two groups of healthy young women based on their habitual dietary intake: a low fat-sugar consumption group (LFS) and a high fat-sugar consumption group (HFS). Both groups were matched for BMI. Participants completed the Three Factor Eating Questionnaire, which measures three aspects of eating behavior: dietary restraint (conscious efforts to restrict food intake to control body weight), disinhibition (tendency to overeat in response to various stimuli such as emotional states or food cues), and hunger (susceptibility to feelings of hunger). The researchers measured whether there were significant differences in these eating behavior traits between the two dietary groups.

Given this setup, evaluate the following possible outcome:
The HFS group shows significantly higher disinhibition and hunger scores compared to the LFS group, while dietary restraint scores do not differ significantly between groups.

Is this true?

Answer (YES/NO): NO